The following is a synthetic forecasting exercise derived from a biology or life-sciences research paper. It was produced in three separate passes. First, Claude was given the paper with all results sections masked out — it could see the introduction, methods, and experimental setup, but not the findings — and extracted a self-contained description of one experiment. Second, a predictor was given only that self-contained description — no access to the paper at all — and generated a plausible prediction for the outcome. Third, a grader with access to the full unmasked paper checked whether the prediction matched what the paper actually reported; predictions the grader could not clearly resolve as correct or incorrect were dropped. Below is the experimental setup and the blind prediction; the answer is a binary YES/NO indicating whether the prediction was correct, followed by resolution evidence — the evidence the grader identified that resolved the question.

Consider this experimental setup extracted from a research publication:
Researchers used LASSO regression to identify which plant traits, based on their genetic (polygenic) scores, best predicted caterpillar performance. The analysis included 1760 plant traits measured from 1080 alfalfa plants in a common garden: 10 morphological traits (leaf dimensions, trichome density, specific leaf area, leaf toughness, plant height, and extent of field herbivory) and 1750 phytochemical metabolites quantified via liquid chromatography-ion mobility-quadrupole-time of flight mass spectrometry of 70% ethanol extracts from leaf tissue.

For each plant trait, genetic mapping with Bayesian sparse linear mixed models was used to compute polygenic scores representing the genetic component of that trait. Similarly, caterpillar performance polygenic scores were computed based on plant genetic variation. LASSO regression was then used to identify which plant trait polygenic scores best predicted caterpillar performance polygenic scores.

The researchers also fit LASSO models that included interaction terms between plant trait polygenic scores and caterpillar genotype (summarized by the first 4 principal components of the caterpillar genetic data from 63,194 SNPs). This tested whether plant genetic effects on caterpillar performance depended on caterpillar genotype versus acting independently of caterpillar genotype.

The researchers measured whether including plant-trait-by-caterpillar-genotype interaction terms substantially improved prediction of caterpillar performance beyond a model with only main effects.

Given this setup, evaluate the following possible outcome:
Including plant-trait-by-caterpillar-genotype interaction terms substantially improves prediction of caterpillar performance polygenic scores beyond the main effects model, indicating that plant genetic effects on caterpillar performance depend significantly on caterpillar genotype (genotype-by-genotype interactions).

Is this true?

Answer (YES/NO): NO